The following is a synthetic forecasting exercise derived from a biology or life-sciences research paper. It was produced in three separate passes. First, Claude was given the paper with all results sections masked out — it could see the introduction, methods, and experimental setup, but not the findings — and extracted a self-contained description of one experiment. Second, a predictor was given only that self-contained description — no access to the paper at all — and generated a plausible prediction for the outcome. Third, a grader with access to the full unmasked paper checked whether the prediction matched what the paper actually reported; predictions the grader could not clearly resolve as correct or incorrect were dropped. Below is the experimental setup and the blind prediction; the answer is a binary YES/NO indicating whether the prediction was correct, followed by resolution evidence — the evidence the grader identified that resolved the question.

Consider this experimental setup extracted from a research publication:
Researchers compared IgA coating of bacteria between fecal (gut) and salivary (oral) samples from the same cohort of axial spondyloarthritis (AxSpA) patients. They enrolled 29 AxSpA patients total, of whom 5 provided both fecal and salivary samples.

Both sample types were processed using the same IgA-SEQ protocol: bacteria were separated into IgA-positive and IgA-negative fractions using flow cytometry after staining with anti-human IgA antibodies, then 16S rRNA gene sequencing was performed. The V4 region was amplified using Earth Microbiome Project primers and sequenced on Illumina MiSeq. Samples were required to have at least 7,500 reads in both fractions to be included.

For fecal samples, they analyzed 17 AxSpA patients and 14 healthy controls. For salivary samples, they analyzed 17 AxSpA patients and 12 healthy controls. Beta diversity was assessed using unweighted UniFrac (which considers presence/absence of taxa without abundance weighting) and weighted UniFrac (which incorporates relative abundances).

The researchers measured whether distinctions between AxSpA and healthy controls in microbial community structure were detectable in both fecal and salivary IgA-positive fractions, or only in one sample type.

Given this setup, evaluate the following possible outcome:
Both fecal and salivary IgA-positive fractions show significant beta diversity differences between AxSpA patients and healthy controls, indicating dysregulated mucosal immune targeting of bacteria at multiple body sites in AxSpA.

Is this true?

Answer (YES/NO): NO